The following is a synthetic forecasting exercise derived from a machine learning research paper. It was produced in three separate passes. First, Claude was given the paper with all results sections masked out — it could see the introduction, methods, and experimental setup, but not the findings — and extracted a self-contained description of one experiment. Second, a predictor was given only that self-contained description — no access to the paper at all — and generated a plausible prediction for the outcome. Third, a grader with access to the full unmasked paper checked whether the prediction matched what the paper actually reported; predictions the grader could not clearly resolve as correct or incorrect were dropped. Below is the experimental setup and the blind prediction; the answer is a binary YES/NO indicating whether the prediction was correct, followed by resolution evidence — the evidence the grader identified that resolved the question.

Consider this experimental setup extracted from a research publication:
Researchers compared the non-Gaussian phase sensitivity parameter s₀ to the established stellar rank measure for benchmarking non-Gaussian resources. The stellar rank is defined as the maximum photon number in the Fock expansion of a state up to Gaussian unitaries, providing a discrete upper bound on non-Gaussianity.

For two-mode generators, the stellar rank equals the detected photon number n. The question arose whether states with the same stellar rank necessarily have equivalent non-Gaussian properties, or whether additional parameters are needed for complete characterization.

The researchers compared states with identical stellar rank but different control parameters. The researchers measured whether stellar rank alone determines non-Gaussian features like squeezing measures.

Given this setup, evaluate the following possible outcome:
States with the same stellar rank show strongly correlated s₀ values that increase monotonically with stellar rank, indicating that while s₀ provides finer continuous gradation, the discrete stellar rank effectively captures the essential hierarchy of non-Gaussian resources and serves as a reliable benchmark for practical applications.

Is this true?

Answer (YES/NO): NO